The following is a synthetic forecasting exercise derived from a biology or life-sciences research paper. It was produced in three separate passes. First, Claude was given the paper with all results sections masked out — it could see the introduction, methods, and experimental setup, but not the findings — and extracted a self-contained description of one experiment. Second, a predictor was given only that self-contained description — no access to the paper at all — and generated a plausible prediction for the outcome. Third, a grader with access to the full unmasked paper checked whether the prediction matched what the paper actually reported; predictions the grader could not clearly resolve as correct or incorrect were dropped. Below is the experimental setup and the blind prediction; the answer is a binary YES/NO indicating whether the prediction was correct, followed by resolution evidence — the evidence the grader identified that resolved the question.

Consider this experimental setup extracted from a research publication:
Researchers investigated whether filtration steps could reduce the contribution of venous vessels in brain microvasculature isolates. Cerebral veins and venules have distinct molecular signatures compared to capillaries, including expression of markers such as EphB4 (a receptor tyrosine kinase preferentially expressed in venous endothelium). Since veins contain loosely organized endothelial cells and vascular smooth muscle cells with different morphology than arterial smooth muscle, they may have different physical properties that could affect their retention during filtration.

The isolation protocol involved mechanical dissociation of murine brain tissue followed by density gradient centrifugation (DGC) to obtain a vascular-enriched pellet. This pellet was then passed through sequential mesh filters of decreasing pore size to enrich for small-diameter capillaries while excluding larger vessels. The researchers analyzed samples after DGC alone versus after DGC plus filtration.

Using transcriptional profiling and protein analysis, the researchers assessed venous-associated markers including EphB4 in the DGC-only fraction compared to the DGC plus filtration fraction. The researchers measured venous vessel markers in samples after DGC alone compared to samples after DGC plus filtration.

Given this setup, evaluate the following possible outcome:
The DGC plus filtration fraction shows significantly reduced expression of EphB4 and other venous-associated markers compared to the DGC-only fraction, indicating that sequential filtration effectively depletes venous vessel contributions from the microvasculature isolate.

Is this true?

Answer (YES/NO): YES